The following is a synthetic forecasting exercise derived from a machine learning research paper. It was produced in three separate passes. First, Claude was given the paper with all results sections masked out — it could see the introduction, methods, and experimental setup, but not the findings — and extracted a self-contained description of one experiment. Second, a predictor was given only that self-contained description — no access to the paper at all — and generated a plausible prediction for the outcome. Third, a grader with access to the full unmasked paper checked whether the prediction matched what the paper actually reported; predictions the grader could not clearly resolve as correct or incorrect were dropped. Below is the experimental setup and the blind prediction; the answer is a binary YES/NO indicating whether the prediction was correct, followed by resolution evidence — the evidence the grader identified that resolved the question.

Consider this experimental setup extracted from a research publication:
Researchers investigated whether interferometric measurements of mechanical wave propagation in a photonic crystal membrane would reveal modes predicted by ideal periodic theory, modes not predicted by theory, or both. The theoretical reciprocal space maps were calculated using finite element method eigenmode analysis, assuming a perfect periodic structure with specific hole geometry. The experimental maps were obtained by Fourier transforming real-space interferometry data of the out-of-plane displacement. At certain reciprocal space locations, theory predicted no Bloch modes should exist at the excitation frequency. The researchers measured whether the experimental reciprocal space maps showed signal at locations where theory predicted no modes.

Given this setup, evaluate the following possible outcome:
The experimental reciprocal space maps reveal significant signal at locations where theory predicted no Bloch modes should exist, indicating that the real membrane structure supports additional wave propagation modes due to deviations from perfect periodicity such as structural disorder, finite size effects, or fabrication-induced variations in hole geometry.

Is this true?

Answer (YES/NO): YES